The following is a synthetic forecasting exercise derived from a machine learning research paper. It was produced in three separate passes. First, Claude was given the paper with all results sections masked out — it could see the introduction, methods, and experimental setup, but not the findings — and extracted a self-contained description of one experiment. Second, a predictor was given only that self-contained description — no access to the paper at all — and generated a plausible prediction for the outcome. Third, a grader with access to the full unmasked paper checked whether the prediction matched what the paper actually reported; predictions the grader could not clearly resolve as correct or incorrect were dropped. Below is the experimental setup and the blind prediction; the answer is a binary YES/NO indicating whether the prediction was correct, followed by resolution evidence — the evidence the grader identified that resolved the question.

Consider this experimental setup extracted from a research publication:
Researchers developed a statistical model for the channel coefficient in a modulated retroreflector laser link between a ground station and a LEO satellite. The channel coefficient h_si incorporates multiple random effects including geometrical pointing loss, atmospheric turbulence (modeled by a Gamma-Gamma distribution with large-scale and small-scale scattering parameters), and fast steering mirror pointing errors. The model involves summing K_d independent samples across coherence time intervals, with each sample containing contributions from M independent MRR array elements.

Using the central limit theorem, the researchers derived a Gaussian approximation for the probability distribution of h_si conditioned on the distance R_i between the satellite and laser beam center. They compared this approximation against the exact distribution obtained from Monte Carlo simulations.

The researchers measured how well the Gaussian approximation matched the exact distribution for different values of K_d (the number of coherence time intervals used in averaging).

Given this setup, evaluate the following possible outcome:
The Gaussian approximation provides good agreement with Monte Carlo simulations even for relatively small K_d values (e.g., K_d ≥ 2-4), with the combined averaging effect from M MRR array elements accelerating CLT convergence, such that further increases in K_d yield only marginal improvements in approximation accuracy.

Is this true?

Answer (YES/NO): NO